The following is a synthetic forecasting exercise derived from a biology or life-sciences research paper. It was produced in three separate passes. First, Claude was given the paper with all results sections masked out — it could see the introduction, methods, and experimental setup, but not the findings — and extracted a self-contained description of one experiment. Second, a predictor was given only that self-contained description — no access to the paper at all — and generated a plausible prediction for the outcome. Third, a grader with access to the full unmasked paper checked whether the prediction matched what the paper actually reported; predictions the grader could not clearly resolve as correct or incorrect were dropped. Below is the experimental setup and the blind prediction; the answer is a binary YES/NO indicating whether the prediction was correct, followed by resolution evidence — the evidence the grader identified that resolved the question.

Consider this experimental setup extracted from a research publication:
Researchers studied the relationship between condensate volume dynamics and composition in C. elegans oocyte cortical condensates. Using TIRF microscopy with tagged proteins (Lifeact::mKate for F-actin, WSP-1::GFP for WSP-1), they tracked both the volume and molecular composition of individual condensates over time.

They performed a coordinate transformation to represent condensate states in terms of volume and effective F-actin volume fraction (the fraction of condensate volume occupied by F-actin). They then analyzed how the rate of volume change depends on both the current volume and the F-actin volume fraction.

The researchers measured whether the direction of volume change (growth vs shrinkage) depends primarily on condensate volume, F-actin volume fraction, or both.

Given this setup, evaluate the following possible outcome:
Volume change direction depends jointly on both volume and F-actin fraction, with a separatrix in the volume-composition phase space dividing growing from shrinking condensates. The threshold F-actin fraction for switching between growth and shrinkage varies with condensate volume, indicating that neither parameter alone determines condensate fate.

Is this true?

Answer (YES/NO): NO